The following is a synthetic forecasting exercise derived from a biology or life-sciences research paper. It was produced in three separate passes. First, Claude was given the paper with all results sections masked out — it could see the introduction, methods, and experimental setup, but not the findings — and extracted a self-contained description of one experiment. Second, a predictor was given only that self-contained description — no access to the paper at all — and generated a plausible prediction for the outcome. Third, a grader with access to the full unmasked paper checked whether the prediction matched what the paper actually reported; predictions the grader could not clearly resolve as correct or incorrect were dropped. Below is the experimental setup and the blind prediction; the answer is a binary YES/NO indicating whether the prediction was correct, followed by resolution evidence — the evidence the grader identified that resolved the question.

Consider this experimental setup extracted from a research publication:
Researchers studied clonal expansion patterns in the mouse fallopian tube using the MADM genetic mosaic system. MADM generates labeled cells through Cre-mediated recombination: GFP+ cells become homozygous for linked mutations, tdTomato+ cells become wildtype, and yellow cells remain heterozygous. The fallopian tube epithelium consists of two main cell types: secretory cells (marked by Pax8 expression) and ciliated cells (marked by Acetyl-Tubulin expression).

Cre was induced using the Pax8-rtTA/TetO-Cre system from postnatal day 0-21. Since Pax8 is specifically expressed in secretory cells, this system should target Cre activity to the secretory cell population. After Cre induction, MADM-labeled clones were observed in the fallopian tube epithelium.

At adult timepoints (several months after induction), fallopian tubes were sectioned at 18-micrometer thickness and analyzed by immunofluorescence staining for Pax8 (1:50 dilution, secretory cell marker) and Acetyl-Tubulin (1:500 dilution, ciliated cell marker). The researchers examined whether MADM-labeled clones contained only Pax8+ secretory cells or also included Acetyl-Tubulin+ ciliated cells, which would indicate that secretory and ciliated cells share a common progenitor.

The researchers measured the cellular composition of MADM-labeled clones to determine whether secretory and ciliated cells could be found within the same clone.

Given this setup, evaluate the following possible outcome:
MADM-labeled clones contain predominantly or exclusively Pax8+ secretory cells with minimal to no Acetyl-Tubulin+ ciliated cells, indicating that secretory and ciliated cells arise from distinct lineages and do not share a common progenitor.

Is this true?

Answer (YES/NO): NO